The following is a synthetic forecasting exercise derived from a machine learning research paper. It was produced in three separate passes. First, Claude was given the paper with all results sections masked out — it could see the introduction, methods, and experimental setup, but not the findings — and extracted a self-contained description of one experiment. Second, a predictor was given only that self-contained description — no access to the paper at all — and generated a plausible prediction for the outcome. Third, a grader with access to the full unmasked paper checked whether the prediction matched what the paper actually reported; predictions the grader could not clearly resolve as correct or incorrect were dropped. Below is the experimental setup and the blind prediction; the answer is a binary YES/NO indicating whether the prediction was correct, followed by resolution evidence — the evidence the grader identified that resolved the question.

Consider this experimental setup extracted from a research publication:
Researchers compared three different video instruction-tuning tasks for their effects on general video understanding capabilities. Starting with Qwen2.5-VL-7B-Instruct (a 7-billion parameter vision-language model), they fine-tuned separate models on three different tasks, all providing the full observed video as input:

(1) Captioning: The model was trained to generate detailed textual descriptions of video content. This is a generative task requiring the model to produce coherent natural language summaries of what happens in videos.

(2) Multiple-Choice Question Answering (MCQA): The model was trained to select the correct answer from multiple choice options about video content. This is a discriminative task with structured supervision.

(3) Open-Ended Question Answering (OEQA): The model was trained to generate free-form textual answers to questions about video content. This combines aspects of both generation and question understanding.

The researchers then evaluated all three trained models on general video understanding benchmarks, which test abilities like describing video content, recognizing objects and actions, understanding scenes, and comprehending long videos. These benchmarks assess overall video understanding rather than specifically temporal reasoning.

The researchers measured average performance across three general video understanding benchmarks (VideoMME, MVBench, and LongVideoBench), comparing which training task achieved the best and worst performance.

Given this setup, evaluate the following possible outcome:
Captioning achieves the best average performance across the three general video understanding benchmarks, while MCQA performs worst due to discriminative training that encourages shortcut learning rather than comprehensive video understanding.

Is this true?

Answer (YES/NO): NO